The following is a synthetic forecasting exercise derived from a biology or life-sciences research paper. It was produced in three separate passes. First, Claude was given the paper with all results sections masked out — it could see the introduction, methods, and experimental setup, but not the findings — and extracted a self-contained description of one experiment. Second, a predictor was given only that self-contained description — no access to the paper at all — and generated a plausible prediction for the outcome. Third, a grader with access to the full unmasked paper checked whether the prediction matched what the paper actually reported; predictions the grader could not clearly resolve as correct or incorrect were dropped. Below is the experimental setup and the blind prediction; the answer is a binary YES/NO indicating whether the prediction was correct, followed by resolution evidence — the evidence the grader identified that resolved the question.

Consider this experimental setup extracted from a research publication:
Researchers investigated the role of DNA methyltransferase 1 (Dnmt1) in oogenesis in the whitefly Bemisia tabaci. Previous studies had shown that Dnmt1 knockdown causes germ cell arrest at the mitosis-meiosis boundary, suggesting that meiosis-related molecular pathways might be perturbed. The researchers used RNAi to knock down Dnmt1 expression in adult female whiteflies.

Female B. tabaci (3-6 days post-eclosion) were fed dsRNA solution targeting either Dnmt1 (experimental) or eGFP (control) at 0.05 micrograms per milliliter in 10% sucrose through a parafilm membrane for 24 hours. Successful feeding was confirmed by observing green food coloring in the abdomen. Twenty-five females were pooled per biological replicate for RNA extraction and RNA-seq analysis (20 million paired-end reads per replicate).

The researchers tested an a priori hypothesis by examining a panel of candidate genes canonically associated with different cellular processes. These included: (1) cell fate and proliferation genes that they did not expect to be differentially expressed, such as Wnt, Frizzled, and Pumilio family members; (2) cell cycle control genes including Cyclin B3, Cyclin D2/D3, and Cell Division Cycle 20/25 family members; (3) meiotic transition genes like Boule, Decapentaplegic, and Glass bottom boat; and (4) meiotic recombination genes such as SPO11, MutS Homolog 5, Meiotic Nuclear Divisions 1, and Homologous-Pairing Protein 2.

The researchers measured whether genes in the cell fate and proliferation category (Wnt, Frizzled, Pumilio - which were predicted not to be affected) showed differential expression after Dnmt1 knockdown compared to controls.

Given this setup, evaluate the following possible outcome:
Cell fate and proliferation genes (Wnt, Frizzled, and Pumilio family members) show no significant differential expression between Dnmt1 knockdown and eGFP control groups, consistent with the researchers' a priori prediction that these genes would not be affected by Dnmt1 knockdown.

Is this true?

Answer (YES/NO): NO